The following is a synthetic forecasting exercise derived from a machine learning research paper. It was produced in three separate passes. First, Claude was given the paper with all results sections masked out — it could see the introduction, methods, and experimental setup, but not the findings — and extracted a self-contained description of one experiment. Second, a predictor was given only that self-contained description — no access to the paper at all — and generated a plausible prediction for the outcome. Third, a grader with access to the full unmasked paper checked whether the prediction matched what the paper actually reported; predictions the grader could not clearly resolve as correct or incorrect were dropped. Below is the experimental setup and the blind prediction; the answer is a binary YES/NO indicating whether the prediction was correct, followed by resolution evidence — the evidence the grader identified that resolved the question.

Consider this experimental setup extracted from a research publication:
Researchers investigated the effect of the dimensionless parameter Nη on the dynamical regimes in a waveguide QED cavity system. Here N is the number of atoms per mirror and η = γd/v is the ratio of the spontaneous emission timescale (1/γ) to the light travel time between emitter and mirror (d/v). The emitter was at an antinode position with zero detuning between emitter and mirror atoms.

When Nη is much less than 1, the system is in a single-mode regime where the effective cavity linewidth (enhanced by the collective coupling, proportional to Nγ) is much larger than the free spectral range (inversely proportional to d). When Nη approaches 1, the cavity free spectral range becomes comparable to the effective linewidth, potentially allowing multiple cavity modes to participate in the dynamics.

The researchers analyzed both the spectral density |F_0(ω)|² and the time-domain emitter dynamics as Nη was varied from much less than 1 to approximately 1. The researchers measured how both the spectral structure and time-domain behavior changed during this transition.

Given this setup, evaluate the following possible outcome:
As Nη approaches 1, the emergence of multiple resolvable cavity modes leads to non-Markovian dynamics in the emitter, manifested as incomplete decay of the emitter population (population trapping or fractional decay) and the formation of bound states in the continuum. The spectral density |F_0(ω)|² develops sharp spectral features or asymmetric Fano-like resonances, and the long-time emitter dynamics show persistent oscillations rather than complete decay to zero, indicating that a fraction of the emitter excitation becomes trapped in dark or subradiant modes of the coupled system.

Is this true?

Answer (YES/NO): NO